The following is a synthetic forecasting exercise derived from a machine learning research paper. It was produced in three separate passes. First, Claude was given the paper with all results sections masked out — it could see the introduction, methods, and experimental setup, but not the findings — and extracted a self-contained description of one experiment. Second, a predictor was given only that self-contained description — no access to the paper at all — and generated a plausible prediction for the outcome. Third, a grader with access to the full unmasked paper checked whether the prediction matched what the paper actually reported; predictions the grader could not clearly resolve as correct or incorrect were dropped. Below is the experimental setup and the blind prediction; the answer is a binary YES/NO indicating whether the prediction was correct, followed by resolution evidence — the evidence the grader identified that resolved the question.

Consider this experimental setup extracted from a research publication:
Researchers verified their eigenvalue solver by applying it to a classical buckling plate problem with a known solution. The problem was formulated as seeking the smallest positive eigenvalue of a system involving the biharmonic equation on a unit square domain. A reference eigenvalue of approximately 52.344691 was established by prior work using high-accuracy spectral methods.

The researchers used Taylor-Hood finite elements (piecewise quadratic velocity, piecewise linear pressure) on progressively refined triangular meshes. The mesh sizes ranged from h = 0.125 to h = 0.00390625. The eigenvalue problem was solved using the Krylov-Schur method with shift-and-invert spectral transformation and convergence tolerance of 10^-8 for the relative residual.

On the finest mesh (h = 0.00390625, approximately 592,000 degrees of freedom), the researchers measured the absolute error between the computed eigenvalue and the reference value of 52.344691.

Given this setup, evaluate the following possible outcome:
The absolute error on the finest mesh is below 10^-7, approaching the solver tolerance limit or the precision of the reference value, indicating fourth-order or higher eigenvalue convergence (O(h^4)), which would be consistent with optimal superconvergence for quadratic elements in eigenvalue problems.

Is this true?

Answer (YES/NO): YES